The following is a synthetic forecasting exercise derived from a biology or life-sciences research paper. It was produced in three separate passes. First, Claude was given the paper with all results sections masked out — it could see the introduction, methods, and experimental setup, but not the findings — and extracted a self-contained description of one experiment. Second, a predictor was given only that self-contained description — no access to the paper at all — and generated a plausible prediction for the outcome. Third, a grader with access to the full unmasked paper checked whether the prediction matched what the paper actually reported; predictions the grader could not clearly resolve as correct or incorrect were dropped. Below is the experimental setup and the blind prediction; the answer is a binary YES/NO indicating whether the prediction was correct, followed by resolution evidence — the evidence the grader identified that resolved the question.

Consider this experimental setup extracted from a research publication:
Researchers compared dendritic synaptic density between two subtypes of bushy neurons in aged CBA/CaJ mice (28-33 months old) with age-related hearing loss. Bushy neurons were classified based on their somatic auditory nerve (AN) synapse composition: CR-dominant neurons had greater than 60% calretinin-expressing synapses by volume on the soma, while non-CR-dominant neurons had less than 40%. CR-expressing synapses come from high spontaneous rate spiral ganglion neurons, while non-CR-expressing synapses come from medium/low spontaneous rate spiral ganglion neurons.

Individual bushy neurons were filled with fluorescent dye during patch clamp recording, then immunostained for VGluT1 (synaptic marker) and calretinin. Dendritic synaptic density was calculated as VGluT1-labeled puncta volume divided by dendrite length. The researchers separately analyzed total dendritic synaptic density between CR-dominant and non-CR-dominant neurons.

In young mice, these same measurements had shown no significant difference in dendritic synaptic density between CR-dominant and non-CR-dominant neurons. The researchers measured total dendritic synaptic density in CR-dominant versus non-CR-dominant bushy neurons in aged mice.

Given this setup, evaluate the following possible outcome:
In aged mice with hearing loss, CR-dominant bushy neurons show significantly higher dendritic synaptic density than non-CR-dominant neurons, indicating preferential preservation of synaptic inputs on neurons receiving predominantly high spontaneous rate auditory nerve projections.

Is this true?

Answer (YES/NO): NO